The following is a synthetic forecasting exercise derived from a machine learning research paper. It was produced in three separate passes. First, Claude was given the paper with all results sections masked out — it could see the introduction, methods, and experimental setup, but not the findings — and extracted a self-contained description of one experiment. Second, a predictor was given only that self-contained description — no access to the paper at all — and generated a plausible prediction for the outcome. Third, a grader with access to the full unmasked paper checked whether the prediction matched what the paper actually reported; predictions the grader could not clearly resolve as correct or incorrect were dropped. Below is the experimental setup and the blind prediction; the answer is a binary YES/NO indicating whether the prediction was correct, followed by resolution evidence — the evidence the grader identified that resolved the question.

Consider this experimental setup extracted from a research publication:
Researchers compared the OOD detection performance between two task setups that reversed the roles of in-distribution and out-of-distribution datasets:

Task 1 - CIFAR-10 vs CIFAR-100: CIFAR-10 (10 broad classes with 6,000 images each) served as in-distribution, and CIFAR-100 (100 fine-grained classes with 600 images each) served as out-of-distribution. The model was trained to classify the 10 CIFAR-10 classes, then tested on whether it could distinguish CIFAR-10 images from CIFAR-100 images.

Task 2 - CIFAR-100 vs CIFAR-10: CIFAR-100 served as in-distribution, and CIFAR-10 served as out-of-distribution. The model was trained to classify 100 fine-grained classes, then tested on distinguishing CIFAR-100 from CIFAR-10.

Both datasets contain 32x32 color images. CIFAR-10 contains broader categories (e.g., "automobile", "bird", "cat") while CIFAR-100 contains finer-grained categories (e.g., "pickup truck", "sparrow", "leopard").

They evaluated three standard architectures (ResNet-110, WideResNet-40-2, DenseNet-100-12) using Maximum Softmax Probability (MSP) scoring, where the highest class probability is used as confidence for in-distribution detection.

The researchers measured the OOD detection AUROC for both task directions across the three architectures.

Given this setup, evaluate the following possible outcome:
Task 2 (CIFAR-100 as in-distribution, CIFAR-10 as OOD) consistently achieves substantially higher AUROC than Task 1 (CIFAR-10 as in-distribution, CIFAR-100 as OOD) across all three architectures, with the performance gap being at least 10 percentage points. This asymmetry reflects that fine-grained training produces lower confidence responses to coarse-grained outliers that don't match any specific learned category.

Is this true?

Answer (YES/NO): NO